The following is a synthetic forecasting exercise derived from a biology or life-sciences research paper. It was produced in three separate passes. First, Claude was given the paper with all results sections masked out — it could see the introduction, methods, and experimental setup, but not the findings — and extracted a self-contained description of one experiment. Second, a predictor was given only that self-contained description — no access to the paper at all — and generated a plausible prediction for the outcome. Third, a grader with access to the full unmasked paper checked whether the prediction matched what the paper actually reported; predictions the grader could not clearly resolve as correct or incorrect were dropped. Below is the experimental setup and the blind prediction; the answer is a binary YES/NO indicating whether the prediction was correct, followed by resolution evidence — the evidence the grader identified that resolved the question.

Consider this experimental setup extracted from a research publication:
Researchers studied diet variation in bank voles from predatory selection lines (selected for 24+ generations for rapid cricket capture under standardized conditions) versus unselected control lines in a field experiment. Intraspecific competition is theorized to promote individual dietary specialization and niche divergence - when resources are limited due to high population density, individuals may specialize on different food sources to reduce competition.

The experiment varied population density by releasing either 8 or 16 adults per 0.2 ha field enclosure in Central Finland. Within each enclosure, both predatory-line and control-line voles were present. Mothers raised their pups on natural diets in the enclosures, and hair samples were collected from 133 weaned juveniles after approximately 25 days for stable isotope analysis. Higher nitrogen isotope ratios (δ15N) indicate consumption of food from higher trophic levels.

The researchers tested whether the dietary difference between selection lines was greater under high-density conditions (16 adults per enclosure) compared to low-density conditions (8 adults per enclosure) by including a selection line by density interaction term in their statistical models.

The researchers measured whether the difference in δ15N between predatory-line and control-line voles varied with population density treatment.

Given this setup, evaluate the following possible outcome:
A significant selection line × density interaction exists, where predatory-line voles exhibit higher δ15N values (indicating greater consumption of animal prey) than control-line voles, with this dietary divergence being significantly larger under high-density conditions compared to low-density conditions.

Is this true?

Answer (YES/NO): NO